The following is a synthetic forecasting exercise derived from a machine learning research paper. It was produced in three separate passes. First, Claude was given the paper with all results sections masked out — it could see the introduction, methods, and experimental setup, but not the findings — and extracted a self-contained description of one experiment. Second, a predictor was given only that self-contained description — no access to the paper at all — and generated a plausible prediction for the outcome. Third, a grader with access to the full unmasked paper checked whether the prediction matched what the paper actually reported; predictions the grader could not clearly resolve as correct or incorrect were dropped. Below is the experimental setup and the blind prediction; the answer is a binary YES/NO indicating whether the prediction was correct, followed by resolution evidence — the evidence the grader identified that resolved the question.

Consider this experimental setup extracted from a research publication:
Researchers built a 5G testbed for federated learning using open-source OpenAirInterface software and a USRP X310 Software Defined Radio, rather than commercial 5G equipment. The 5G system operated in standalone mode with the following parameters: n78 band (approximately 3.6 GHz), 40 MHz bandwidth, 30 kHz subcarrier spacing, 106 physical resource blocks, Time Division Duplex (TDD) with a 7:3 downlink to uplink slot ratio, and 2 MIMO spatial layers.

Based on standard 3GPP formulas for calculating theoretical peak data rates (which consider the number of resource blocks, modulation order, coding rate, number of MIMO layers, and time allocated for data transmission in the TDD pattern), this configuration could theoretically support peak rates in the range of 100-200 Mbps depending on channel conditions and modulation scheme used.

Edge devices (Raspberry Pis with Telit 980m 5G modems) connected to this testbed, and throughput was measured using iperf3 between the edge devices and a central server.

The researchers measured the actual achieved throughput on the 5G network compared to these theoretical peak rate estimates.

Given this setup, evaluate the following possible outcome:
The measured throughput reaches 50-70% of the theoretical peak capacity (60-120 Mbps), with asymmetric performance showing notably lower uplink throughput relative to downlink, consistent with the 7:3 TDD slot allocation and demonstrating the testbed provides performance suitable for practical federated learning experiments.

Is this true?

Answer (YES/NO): NO